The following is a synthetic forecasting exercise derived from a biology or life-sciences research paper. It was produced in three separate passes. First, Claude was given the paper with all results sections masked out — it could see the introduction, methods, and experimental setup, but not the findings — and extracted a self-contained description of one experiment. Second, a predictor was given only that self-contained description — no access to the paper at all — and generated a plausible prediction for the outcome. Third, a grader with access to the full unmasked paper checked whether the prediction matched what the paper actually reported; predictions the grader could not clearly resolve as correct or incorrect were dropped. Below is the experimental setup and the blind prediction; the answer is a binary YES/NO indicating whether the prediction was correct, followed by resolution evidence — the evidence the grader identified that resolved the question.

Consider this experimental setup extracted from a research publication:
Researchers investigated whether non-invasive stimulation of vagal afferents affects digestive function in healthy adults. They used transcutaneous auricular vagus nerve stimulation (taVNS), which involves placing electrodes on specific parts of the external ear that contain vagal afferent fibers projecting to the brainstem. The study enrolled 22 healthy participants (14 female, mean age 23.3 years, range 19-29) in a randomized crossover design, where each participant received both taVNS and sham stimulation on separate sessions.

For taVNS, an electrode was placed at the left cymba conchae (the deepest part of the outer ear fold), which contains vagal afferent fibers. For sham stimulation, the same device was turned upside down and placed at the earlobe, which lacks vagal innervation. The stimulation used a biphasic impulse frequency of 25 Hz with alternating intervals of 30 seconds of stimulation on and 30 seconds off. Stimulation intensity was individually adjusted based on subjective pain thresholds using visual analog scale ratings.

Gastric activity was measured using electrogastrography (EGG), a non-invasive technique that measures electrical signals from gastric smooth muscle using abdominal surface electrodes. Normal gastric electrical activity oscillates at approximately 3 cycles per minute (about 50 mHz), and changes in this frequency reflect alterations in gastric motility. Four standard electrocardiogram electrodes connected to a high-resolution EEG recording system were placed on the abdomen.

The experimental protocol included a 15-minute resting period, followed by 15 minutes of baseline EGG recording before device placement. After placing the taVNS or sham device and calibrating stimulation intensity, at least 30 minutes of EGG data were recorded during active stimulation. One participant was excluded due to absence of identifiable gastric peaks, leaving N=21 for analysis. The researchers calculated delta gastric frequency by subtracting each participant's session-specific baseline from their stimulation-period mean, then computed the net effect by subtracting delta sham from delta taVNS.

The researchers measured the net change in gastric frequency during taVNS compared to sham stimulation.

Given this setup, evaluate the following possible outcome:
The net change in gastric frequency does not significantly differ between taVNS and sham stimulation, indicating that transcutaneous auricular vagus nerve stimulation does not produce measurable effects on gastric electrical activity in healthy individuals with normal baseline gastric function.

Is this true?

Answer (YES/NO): NO